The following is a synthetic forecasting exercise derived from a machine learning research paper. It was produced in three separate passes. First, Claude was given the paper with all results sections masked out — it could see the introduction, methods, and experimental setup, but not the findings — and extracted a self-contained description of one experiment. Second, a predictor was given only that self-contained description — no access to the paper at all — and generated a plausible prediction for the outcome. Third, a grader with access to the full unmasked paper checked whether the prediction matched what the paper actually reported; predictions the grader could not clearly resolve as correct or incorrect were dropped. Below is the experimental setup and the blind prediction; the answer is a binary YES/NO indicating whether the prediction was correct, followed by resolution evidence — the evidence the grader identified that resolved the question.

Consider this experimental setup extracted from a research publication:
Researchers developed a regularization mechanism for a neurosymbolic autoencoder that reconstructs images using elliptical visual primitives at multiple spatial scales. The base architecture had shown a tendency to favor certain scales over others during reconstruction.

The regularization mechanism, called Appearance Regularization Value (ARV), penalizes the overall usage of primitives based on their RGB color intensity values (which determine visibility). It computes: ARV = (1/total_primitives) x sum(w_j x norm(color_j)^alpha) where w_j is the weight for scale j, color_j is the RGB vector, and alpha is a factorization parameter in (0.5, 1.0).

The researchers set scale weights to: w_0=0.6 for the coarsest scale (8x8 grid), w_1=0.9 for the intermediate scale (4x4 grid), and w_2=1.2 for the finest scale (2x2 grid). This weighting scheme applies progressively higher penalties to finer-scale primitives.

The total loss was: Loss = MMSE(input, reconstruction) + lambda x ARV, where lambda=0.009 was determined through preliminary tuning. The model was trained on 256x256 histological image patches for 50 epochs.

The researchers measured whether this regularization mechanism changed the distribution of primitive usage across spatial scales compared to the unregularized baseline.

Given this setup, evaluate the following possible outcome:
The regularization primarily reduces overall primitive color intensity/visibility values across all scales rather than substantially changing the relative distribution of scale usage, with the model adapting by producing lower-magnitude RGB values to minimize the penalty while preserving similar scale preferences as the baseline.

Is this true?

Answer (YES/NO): NO